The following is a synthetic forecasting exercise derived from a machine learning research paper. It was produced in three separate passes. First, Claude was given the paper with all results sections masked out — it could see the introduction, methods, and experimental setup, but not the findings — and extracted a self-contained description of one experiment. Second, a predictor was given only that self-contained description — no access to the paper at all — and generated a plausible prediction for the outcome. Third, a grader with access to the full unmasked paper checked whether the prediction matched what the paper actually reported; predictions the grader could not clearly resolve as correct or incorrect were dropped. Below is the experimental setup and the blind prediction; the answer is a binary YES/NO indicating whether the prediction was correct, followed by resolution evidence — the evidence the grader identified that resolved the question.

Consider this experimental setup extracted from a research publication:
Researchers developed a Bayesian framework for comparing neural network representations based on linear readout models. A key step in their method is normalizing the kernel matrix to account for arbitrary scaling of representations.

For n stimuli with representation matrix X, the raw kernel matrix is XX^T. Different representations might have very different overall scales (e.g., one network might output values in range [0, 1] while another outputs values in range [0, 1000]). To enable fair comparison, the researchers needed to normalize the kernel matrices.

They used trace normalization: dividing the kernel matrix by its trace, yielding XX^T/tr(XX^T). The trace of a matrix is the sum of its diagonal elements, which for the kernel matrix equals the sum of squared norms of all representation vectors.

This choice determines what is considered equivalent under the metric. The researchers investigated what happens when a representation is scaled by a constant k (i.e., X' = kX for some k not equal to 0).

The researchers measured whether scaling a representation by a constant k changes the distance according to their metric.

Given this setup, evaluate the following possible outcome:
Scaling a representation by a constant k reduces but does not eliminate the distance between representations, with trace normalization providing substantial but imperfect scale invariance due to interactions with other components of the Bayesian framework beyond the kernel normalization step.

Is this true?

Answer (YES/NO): NO